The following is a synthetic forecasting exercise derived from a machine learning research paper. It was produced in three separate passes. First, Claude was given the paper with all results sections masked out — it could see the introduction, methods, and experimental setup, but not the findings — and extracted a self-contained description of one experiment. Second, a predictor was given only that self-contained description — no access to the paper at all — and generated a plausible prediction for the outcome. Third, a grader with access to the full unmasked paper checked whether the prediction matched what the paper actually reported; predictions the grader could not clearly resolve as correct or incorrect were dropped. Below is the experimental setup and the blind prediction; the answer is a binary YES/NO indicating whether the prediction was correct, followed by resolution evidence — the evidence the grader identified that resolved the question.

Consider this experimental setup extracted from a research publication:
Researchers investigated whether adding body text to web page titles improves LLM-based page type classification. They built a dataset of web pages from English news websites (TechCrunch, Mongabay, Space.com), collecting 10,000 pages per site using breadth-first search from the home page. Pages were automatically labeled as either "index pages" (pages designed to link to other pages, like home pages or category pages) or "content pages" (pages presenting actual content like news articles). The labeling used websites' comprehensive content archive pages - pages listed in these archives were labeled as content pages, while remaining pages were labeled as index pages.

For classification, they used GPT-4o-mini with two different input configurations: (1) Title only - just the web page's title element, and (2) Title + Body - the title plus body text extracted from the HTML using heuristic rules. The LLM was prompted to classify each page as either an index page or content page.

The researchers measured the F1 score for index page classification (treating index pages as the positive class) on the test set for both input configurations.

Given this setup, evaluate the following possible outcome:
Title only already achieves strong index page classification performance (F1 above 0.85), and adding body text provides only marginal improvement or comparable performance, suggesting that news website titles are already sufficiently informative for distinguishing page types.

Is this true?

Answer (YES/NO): NO